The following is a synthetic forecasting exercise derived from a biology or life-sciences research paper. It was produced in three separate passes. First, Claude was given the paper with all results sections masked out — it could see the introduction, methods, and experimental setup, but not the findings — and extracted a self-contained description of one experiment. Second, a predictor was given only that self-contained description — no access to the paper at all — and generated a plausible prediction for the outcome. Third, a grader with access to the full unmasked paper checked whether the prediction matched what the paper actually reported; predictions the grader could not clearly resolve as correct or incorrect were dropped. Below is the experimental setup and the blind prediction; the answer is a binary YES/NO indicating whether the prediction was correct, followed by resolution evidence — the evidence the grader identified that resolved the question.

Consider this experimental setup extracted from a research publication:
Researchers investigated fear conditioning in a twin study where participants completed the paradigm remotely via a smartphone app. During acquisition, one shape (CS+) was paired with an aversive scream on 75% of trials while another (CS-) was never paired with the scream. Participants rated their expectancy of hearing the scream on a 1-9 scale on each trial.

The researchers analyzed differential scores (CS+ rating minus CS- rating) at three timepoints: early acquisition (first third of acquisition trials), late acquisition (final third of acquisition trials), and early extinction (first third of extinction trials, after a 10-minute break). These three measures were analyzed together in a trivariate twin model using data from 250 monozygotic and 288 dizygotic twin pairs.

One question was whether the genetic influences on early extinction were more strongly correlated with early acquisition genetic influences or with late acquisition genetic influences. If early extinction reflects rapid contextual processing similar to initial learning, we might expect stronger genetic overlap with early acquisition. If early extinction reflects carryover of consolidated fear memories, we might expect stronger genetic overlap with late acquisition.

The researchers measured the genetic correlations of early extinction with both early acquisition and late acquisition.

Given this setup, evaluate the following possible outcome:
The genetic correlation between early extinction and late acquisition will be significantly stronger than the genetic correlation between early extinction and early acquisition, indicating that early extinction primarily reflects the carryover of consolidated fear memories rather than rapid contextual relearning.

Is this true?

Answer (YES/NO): NO